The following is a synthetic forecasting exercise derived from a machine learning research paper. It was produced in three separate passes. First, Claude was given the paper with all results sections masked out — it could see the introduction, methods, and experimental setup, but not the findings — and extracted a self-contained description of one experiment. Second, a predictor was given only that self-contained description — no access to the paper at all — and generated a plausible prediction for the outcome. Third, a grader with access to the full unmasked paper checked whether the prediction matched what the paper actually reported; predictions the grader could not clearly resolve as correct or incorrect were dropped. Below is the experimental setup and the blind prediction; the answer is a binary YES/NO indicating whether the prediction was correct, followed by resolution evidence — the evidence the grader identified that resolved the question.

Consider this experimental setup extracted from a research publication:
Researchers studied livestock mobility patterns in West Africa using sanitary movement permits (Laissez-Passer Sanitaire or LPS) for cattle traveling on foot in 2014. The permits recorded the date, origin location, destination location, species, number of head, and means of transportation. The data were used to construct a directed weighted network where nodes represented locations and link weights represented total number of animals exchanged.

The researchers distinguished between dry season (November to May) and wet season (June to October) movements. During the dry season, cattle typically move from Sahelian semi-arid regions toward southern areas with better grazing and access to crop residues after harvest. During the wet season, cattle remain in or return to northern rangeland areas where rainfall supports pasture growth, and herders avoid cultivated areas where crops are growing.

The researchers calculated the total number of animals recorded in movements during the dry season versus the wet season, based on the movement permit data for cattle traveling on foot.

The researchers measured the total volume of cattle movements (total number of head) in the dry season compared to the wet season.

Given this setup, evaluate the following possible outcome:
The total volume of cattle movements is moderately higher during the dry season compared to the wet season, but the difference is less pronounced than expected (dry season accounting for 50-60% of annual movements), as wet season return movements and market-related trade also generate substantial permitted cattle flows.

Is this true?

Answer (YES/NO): NO